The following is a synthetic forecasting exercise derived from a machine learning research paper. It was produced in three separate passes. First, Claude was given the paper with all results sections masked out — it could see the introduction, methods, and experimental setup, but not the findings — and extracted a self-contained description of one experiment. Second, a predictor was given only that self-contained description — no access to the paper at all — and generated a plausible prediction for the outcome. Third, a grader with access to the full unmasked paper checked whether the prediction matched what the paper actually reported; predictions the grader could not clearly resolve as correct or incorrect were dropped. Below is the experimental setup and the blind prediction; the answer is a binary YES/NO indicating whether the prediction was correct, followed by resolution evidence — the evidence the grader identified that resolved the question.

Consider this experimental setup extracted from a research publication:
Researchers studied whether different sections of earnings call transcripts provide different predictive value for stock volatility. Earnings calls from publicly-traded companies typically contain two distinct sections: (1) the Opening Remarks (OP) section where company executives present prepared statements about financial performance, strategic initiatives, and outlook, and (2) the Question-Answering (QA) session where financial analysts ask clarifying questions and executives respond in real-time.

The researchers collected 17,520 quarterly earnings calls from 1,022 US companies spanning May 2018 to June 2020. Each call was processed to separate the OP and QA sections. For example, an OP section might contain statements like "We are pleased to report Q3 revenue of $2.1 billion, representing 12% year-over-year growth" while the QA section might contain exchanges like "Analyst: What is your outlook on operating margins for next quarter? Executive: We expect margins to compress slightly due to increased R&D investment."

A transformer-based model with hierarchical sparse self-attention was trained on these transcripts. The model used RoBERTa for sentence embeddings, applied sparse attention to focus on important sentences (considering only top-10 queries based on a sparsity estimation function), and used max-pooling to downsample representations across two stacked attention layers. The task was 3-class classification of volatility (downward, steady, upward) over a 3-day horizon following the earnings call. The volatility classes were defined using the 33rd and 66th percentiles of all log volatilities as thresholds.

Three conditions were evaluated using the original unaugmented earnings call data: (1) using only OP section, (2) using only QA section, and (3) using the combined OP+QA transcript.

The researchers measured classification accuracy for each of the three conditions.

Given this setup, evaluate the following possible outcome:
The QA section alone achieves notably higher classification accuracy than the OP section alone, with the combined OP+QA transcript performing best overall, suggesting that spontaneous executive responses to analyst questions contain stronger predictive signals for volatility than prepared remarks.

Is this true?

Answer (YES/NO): NO